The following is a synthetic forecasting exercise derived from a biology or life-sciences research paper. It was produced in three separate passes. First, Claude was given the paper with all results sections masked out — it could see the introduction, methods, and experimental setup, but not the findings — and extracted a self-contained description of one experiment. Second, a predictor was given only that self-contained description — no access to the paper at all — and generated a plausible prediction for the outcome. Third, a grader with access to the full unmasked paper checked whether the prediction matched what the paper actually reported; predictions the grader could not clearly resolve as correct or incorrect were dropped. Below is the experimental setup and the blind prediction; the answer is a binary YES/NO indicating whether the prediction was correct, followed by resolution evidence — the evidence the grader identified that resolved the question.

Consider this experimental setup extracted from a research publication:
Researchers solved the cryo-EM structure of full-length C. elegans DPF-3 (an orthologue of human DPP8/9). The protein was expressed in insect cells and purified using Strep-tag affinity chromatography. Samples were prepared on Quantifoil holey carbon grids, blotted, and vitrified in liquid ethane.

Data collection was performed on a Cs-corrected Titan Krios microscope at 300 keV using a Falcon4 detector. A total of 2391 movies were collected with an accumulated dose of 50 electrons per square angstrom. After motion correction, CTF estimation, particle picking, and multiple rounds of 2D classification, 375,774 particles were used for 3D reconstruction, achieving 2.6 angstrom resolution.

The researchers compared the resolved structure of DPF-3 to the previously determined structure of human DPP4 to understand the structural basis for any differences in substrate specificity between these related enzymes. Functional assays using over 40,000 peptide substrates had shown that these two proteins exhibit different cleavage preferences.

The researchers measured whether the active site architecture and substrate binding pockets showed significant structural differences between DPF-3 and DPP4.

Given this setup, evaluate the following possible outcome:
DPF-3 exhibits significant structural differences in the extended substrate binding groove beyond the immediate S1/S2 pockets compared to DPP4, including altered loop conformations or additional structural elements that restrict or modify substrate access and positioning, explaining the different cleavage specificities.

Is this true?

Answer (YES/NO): NO